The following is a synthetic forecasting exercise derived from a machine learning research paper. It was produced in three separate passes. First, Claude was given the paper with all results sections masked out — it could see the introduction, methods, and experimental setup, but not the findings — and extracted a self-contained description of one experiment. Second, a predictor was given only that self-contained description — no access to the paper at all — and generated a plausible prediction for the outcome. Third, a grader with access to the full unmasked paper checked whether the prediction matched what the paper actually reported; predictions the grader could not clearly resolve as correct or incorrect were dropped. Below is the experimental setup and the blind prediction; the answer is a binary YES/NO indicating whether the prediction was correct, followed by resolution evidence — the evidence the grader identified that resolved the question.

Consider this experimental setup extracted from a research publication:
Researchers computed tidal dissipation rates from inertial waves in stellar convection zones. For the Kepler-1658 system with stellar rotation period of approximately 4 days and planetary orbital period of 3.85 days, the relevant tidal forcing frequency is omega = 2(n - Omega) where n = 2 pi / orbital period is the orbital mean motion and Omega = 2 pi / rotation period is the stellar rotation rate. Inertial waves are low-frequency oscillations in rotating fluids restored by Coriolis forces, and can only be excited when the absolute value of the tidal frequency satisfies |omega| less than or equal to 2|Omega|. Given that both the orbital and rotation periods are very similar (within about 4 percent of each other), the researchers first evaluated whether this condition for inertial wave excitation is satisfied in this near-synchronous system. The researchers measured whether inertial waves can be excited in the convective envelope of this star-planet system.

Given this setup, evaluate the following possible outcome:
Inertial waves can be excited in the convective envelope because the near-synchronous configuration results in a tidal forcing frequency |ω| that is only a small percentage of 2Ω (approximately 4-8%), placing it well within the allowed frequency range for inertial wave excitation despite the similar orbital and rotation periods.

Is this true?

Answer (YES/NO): YES